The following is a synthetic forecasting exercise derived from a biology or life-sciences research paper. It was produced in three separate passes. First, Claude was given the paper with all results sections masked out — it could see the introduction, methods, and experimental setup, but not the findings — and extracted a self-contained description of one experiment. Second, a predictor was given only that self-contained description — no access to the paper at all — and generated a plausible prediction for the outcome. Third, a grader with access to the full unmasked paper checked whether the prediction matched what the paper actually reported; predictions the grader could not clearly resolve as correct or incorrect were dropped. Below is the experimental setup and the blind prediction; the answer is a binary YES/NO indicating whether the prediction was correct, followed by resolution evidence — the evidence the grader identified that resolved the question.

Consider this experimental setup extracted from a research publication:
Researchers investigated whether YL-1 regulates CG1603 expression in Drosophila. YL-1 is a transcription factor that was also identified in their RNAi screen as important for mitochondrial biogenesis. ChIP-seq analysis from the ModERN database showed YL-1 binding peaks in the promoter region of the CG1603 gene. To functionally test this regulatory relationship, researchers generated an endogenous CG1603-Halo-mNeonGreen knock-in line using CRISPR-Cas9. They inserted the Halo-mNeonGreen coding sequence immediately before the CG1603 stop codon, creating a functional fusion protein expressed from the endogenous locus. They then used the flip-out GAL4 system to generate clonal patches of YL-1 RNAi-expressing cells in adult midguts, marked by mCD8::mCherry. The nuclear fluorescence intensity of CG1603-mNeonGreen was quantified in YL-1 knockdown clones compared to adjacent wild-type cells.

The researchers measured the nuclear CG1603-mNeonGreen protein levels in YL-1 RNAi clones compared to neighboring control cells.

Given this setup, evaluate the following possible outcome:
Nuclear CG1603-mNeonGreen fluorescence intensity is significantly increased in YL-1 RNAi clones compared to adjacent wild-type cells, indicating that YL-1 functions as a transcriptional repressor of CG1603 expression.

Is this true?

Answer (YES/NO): NO